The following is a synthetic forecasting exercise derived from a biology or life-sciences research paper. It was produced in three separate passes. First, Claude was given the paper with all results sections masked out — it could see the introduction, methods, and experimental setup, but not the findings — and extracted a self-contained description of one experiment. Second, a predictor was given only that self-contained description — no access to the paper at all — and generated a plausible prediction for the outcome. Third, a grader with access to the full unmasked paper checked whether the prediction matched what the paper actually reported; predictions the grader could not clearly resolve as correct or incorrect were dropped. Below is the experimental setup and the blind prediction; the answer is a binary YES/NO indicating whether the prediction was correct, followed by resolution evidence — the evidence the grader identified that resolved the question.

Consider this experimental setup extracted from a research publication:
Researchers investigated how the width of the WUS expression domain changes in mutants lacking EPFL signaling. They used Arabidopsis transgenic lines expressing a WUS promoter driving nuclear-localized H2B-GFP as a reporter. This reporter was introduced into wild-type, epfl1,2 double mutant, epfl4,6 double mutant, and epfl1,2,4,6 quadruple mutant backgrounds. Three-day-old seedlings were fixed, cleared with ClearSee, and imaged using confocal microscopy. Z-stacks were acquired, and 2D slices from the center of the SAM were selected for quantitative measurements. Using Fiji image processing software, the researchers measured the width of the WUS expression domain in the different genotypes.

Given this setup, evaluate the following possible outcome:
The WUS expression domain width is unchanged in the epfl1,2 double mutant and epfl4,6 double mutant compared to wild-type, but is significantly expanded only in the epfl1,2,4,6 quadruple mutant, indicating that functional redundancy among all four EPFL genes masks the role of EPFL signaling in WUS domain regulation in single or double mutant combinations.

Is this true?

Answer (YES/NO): YES